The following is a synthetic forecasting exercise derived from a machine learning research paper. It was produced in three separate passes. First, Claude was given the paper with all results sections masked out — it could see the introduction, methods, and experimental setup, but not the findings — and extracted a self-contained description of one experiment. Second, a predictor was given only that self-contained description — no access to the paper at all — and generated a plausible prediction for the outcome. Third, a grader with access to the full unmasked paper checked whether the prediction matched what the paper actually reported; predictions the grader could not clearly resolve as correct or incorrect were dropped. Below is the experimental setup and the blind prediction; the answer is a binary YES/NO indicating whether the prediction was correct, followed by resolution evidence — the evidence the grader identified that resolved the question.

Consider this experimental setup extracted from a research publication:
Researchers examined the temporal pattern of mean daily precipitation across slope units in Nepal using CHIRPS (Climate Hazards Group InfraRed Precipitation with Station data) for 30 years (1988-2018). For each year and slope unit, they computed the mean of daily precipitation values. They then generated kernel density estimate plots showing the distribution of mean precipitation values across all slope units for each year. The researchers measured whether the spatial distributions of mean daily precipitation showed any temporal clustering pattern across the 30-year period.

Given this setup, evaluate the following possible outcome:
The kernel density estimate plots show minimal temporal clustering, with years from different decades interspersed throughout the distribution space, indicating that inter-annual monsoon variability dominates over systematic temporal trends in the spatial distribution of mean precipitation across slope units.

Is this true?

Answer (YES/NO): NO